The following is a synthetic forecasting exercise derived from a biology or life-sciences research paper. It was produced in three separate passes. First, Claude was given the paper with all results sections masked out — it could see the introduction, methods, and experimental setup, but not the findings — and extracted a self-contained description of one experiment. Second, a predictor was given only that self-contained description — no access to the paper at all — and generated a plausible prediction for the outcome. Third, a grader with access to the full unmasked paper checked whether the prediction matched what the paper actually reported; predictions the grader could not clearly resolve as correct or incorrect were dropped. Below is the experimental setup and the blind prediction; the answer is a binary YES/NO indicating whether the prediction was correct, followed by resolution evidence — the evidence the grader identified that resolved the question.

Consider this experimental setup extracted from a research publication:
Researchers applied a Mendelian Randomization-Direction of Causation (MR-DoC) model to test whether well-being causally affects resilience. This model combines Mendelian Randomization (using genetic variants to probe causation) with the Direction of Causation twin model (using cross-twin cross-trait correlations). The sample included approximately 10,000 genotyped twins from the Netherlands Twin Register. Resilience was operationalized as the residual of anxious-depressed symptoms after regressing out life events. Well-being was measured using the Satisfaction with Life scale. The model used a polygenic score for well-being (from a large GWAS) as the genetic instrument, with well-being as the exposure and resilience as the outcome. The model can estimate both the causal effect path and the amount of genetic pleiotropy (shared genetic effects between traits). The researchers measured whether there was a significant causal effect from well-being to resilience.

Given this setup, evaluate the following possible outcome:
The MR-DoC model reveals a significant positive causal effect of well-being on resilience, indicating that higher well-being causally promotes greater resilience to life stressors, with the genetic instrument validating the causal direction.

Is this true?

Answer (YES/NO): YES